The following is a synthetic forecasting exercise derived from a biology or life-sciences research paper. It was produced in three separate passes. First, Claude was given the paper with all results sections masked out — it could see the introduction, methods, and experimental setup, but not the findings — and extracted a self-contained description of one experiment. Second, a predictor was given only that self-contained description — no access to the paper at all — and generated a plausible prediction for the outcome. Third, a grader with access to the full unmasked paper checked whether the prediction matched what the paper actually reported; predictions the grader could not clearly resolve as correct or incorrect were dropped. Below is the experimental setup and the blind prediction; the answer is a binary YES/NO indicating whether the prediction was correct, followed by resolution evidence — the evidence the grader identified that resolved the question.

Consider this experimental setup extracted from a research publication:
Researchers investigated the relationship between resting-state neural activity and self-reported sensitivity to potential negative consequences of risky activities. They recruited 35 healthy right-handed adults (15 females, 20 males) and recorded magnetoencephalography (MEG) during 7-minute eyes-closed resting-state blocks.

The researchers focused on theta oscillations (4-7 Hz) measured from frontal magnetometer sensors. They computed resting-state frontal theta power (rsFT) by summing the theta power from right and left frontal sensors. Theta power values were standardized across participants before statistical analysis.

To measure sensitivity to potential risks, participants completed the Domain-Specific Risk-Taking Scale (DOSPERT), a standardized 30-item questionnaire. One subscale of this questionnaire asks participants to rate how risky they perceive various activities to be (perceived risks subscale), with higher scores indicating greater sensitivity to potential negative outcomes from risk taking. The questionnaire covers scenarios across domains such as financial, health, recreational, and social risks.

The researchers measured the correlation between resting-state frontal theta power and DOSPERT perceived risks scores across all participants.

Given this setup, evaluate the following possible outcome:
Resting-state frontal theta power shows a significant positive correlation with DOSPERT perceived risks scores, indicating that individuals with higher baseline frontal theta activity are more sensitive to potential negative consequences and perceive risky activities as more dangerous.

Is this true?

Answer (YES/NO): NO